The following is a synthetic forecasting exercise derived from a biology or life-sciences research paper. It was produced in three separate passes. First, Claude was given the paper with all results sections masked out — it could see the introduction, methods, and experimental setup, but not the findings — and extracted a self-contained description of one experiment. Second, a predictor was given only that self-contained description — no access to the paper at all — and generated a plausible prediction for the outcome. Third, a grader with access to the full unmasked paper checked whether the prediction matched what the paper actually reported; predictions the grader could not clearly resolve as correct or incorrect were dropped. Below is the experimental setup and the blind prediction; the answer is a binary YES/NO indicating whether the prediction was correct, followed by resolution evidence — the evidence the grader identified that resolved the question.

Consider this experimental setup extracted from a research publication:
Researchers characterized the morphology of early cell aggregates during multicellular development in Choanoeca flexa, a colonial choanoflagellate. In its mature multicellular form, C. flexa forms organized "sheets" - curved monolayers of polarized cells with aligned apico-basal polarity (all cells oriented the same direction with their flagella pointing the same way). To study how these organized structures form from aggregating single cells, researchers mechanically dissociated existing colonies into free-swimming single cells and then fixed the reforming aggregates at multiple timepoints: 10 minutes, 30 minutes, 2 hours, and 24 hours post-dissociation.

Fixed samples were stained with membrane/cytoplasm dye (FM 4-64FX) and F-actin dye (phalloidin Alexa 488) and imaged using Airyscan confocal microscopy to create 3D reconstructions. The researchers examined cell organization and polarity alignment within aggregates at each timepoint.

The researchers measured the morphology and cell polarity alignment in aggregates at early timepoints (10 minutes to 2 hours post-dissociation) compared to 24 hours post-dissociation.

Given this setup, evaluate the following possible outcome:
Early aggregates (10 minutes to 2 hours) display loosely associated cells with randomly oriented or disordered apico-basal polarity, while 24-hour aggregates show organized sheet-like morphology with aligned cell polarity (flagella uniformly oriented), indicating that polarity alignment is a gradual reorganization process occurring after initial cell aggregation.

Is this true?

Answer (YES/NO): YES